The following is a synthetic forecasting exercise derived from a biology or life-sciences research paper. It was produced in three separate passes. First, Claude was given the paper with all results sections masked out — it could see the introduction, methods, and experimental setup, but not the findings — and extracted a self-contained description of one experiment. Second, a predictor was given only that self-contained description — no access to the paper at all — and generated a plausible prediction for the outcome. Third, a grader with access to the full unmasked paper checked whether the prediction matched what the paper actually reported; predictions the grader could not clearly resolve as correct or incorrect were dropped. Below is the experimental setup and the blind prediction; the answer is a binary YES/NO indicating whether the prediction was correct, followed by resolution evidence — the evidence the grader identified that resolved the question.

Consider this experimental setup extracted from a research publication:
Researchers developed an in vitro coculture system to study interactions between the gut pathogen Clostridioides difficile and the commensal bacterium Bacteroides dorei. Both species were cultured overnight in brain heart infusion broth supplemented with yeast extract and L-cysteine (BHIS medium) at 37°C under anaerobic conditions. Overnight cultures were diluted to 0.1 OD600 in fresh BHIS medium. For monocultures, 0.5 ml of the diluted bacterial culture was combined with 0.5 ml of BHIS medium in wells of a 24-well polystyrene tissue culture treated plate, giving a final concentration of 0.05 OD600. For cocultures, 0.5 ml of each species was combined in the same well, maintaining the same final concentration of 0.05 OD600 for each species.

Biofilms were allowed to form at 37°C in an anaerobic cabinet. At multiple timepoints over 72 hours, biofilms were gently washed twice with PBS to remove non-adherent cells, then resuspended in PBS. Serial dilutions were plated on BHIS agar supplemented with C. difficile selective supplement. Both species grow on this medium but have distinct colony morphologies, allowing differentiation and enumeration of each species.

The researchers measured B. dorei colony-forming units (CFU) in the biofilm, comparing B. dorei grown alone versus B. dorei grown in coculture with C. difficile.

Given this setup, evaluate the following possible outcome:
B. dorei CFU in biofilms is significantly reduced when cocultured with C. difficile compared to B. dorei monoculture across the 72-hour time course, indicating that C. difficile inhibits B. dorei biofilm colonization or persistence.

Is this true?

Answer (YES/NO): NO